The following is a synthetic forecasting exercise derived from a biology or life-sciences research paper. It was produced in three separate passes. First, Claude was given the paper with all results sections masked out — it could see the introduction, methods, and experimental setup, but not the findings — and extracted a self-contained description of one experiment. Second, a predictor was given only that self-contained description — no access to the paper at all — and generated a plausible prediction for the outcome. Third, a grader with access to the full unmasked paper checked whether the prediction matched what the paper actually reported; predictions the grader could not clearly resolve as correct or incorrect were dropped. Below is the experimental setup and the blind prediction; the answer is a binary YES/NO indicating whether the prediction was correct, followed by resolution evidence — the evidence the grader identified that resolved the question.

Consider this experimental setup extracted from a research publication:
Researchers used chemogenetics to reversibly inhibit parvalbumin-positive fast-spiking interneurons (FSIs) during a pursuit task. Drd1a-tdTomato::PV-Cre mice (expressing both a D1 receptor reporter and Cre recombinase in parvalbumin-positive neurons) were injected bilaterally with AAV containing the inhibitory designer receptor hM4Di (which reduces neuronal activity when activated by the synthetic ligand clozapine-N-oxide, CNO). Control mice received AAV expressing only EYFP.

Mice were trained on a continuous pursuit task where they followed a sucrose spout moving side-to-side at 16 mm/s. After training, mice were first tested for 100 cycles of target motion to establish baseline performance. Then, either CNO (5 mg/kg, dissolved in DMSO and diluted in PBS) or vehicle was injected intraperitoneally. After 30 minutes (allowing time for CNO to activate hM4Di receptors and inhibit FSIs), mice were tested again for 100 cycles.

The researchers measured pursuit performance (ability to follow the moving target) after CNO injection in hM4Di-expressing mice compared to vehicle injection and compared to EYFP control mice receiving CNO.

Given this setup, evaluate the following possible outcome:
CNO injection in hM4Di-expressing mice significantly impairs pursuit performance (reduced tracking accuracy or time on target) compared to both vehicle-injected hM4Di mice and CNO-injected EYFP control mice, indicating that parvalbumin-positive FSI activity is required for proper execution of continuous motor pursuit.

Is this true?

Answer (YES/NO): YES